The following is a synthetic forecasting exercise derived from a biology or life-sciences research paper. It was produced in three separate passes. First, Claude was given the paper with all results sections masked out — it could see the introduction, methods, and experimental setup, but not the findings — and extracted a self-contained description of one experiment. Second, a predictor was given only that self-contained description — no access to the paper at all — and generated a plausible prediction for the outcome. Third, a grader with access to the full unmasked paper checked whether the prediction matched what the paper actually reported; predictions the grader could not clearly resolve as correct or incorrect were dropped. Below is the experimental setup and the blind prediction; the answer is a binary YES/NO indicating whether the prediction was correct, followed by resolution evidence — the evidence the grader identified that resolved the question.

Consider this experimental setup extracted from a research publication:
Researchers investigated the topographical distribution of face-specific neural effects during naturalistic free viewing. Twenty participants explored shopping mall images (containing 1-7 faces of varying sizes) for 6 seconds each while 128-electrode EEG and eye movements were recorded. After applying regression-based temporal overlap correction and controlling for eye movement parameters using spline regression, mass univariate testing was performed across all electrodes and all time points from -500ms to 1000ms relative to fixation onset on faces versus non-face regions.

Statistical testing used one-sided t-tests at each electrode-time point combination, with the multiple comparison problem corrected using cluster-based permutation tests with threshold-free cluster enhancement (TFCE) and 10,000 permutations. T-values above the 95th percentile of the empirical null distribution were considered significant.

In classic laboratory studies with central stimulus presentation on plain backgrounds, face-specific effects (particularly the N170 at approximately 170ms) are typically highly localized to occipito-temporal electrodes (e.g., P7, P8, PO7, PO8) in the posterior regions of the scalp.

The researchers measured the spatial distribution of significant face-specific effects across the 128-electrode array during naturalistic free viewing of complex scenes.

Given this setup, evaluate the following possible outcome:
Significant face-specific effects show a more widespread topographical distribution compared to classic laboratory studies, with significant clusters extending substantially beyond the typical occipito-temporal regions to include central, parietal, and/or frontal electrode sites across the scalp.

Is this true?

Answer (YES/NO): YES